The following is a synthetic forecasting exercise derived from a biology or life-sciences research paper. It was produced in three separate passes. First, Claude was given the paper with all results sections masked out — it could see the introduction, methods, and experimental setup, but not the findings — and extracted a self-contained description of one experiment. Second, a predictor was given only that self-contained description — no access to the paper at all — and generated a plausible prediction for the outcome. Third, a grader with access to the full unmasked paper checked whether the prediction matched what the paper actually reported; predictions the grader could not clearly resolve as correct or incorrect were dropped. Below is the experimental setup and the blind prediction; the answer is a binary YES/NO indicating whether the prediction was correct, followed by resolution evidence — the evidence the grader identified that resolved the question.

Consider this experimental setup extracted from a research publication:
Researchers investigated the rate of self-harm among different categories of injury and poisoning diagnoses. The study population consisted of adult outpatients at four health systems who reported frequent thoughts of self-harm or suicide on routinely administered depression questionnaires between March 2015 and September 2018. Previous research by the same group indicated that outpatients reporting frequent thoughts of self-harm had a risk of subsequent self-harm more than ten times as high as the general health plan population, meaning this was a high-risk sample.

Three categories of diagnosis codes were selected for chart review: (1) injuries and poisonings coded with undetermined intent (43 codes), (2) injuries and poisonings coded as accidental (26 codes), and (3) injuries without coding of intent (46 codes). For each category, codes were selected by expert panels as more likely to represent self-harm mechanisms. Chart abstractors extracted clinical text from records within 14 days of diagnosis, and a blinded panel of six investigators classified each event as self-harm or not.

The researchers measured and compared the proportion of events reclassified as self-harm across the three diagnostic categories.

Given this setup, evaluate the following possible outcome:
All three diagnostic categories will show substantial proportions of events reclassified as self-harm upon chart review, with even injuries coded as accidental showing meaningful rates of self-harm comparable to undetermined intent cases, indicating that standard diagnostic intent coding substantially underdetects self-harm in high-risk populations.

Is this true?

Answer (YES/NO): NO